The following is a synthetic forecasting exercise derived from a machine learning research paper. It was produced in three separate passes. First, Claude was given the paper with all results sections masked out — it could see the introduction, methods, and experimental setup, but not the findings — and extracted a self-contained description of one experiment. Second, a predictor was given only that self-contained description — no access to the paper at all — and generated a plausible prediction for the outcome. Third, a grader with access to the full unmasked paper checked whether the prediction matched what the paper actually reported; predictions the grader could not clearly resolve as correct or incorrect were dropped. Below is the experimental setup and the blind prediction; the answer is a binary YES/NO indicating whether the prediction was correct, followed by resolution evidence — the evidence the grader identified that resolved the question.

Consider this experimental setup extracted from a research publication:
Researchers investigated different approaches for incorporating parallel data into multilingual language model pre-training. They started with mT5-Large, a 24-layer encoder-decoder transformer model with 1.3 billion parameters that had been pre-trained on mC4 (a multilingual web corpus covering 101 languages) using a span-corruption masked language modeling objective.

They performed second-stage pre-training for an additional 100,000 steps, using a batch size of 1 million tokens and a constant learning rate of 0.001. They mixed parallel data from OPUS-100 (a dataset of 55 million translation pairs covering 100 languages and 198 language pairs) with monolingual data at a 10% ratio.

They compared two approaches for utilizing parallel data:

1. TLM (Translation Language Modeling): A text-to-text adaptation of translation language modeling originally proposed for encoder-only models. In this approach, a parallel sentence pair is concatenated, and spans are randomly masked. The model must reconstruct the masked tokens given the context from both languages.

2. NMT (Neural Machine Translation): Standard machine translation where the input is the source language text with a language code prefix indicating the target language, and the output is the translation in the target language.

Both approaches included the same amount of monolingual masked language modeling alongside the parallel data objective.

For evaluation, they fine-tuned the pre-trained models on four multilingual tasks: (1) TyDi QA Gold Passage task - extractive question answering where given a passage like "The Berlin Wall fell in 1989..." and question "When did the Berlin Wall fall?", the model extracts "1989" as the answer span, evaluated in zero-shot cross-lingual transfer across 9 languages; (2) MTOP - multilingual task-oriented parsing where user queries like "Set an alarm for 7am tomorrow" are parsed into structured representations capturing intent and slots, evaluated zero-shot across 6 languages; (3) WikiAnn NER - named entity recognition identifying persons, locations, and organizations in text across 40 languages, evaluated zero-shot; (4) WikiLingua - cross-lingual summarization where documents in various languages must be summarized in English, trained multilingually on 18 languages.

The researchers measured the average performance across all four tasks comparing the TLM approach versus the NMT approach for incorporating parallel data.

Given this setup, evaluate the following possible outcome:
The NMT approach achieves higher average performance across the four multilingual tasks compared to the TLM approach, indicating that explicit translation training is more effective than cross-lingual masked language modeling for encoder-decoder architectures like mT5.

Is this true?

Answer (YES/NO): YES